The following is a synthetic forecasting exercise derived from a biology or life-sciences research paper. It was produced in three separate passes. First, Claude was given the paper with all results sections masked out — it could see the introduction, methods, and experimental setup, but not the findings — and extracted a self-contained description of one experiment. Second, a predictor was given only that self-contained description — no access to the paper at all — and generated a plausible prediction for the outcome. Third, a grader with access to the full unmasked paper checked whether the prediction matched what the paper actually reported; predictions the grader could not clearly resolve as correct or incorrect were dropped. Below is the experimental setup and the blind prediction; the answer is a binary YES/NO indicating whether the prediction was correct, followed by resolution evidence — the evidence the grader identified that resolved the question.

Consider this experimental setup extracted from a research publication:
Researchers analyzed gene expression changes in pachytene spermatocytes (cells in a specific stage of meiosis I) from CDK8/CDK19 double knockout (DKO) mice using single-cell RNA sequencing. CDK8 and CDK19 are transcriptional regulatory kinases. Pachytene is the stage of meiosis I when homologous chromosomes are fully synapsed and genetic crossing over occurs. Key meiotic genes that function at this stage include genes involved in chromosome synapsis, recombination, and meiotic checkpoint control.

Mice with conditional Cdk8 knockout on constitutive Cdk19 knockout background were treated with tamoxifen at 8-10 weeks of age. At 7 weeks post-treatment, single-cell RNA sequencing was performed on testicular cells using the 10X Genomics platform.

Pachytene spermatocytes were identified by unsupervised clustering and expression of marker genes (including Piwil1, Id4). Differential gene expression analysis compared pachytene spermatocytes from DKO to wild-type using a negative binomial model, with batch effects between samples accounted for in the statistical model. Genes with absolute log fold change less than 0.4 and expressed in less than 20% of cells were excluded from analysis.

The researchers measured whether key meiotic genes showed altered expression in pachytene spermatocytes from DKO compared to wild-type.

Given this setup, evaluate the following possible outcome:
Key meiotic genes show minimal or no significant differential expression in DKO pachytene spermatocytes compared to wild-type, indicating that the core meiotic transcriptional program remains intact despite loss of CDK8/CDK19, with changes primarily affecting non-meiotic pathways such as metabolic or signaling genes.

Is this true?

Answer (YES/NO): NO